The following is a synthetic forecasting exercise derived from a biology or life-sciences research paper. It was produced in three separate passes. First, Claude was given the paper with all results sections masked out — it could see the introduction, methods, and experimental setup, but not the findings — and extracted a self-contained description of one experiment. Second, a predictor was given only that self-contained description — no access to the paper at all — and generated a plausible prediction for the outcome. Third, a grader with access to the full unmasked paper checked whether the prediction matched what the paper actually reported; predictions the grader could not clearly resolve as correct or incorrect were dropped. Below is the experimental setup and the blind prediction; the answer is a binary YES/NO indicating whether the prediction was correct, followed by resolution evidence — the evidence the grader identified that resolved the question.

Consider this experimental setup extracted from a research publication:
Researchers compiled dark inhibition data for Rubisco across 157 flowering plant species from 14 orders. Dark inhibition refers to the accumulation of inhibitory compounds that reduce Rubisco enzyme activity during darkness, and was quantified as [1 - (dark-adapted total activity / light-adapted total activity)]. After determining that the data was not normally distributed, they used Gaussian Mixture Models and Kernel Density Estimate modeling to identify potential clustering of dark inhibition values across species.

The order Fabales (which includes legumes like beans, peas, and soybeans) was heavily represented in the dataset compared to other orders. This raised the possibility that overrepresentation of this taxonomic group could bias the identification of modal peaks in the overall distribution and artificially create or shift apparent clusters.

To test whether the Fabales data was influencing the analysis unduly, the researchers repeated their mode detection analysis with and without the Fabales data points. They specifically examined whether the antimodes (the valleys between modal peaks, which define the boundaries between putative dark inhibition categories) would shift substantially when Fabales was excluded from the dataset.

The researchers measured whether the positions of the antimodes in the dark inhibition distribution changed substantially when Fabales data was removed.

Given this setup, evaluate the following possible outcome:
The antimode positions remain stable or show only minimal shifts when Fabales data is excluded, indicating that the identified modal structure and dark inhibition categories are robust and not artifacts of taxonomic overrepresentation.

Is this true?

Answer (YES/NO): YES